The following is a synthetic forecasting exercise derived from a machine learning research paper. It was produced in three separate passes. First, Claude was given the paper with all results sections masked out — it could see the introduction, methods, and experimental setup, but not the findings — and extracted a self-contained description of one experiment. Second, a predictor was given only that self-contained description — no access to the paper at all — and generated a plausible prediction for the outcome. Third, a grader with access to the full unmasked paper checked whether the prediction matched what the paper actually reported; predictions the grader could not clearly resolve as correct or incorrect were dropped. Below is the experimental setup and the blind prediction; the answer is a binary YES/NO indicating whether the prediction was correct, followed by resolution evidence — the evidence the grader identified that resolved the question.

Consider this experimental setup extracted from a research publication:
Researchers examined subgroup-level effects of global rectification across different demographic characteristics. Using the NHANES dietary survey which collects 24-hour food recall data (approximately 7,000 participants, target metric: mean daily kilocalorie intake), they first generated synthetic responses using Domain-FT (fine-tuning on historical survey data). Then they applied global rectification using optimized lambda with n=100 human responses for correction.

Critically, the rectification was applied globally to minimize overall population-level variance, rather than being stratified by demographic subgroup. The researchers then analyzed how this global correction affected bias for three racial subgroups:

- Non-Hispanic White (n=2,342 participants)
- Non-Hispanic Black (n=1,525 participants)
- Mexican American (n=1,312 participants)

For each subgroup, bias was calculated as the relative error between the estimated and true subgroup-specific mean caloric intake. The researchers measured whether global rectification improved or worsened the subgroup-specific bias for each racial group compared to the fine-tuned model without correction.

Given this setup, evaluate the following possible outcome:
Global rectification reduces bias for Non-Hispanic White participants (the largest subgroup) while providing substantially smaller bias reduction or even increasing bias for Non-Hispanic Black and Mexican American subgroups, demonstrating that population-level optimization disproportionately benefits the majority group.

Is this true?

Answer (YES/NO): NO